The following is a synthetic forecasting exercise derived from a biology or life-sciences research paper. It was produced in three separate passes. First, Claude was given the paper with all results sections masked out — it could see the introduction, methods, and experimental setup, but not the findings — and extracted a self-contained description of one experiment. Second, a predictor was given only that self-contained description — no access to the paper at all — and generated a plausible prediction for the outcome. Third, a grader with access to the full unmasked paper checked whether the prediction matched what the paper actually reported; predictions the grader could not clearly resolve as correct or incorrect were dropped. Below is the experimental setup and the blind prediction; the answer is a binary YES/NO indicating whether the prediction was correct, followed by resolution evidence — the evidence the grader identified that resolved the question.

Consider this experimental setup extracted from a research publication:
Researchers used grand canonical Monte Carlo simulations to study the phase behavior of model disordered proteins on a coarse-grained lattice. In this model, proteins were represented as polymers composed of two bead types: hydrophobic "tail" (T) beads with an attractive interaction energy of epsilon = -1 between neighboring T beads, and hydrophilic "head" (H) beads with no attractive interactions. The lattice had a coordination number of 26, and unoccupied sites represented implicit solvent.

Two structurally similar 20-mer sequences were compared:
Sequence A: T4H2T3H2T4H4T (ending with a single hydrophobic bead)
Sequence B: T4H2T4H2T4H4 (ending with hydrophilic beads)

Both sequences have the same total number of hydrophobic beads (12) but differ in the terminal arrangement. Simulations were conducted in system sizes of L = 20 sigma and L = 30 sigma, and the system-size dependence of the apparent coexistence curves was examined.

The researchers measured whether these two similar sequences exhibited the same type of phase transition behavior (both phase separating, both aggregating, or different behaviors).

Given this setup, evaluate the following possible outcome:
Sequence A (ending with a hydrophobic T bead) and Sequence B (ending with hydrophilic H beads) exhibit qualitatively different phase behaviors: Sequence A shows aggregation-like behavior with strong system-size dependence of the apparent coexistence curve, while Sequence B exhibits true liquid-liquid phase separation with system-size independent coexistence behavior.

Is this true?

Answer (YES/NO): NO